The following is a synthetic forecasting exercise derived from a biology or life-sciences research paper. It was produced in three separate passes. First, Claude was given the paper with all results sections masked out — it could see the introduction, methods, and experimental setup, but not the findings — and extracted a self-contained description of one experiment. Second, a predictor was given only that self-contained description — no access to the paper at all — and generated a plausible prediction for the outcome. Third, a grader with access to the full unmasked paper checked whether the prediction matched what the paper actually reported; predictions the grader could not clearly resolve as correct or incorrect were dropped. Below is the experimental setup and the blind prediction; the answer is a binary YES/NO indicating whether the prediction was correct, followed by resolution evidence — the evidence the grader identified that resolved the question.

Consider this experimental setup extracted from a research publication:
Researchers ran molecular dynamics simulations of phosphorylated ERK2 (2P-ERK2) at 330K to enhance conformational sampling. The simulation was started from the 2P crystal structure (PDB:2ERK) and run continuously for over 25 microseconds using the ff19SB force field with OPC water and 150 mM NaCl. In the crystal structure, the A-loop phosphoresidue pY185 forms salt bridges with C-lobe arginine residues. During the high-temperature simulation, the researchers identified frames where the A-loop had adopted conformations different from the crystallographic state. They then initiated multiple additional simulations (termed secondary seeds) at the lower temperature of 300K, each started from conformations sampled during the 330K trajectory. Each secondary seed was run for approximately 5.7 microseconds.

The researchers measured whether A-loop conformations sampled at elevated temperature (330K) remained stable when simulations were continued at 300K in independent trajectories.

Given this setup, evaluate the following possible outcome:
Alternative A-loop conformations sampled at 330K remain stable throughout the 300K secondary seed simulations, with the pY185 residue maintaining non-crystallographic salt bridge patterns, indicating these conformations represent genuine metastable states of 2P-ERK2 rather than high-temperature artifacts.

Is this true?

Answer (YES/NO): NO